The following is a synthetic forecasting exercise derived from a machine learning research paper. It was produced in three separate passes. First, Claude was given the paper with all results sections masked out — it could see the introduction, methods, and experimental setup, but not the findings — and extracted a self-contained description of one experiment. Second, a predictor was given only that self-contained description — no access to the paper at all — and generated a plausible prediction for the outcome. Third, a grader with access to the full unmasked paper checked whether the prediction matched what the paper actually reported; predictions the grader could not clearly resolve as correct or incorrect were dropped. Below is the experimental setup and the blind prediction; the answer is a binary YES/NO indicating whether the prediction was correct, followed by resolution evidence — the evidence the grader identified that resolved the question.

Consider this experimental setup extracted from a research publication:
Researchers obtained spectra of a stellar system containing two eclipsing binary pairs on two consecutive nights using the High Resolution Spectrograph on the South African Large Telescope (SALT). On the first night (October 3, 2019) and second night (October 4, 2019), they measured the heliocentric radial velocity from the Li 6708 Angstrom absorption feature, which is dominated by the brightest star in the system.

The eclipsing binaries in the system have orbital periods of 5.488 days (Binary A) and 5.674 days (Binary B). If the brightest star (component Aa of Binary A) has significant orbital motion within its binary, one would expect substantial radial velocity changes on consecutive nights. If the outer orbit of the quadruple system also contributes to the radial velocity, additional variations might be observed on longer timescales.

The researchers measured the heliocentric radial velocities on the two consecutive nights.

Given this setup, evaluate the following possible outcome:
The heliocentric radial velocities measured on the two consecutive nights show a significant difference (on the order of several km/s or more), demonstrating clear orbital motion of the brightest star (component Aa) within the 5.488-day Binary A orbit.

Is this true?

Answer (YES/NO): YES